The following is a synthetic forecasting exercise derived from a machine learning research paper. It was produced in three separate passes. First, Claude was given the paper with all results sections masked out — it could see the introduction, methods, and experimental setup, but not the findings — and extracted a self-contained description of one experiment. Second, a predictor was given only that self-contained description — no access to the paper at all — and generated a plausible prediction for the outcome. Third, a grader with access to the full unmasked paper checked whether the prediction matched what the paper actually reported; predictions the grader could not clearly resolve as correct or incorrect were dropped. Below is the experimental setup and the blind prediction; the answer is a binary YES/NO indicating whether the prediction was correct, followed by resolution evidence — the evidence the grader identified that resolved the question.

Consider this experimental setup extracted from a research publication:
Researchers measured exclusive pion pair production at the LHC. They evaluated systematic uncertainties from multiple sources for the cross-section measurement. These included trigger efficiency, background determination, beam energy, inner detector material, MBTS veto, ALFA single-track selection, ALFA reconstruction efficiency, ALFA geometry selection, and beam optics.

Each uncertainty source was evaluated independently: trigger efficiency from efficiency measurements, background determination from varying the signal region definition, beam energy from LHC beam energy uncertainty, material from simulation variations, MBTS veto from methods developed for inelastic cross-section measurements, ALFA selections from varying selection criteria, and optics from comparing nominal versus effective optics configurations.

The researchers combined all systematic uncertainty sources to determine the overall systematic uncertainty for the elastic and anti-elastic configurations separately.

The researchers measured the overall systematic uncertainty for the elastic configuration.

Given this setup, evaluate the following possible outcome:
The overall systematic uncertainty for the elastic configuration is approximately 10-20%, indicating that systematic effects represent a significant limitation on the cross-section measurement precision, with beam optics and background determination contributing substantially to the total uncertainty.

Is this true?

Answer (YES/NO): NO